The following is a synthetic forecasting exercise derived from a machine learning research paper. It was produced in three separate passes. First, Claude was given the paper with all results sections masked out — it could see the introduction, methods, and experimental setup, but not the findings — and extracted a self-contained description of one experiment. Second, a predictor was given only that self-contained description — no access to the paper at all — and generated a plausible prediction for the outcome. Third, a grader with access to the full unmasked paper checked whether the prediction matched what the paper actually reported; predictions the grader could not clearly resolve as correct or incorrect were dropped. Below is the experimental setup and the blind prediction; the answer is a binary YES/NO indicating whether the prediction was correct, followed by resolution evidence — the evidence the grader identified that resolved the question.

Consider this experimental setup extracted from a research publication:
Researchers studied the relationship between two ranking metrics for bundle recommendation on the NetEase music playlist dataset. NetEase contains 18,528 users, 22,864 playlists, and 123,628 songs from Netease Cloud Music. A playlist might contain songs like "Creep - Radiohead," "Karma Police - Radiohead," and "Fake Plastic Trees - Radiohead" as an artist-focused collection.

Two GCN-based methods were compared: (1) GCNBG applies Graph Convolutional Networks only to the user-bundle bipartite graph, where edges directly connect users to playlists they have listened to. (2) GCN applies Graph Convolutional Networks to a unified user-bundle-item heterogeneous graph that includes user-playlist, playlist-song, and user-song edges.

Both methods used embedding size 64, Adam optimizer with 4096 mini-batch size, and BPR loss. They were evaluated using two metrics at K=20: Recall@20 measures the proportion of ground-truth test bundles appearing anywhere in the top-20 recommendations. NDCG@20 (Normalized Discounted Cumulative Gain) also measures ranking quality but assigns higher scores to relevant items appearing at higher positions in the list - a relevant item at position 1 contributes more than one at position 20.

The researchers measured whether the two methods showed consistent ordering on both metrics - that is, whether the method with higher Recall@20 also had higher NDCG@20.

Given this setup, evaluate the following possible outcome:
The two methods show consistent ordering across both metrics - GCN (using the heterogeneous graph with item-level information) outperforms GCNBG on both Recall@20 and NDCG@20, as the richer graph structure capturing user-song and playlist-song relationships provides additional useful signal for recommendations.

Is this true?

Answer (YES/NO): NO